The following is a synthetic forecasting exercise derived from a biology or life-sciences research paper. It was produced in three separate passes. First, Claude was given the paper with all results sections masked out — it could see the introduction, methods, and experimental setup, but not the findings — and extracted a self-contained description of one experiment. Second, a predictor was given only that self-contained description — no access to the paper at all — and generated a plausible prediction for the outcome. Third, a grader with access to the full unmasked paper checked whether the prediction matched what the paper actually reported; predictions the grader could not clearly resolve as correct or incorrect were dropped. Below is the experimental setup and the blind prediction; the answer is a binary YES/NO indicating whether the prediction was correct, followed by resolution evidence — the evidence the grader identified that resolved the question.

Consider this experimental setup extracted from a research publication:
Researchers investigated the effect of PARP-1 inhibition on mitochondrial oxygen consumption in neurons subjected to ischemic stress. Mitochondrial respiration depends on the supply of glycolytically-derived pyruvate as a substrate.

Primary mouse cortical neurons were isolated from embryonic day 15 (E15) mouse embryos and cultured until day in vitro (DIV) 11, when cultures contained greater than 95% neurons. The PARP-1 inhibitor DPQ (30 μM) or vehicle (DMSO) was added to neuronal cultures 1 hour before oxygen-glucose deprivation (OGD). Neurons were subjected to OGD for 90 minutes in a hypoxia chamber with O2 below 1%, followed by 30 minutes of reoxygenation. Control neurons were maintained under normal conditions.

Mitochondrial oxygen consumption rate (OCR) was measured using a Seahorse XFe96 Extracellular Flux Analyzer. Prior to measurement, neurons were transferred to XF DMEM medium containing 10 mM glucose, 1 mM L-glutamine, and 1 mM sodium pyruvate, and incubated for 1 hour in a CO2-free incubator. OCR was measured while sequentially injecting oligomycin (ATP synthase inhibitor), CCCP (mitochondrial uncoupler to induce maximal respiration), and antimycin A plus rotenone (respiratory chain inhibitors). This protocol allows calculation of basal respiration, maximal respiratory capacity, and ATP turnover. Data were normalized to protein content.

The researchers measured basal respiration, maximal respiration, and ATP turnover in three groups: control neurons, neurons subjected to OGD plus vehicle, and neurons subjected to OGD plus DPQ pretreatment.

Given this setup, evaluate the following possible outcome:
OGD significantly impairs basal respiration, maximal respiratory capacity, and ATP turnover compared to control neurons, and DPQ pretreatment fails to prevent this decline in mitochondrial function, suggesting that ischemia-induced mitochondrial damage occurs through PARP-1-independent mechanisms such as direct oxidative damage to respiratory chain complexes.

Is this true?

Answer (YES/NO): NO